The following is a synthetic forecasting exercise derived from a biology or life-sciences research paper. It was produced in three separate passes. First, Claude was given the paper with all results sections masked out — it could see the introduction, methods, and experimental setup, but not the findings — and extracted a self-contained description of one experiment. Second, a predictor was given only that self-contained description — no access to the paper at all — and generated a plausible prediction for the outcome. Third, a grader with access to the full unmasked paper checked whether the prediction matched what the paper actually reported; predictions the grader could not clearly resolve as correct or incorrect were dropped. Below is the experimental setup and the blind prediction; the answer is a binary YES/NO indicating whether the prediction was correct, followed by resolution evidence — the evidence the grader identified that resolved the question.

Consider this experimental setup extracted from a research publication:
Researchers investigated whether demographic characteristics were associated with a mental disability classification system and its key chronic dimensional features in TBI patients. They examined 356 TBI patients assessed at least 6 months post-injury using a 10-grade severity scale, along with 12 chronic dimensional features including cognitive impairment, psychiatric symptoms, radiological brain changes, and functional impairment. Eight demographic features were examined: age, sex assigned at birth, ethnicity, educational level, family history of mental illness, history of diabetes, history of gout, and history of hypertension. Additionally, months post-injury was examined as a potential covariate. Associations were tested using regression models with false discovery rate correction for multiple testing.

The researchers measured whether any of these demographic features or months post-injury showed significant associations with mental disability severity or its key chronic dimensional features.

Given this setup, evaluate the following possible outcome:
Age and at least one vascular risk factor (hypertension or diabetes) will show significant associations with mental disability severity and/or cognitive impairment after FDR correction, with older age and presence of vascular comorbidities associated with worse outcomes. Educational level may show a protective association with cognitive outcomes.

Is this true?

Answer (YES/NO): NO